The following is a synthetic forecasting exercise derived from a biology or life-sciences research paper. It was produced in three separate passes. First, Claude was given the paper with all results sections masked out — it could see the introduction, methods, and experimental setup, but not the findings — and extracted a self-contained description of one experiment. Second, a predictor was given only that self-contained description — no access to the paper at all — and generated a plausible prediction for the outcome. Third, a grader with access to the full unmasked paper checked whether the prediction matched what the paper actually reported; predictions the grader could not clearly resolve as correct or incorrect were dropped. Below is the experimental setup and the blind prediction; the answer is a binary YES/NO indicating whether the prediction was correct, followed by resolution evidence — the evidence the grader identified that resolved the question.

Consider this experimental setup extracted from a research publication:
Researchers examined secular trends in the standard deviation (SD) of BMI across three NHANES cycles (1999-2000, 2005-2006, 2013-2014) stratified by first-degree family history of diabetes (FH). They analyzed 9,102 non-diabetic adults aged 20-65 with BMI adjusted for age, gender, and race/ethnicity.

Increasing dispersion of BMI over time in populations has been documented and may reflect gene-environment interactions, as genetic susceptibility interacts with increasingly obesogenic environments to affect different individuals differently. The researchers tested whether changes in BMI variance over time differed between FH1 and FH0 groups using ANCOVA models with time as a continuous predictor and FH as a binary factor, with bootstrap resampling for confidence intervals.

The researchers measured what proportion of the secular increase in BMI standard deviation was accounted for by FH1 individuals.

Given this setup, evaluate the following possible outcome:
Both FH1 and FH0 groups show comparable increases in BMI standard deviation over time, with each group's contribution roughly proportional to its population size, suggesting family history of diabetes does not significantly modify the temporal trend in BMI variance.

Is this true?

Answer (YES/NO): NO